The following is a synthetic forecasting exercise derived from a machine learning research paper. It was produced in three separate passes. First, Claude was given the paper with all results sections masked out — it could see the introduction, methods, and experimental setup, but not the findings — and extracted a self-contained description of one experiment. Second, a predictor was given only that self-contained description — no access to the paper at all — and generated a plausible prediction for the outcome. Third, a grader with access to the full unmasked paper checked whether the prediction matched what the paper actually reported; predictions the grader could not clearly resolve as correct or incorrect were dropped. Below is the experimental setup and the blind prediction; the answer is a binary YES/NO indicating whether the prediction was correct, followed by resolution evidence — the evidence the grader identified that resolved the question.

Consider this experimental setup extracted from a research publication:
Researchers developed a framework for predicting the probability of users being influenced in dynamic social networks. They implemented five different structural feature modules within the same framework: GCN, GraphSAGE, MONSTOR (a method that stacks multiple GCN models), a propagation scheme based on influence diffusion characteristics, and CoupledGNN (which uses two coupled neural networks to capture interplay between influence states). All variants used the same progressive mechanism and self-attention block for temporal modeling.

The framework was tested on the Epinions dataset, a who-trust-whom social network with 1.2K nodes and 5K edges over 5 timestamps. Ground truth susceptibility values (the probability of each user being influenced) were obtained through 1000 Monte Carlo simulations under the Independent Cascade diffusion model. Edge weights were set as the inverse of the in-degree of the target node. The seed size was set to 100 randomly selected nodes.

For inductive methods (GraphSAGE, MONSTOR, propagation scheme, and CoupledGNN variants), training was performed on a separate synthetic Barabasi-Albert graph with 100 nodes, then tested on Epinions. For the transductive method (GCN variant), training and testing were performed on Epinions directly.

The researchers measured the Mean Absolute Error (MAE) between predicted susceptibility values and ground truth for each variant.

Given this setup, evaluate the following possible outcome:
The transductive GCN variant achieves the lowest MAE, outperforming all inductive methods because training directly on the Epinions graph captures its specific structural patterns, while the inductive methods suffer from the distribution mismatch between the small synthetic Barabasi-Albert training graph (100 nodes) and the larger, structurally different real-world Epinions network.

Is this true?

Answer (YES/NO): NO